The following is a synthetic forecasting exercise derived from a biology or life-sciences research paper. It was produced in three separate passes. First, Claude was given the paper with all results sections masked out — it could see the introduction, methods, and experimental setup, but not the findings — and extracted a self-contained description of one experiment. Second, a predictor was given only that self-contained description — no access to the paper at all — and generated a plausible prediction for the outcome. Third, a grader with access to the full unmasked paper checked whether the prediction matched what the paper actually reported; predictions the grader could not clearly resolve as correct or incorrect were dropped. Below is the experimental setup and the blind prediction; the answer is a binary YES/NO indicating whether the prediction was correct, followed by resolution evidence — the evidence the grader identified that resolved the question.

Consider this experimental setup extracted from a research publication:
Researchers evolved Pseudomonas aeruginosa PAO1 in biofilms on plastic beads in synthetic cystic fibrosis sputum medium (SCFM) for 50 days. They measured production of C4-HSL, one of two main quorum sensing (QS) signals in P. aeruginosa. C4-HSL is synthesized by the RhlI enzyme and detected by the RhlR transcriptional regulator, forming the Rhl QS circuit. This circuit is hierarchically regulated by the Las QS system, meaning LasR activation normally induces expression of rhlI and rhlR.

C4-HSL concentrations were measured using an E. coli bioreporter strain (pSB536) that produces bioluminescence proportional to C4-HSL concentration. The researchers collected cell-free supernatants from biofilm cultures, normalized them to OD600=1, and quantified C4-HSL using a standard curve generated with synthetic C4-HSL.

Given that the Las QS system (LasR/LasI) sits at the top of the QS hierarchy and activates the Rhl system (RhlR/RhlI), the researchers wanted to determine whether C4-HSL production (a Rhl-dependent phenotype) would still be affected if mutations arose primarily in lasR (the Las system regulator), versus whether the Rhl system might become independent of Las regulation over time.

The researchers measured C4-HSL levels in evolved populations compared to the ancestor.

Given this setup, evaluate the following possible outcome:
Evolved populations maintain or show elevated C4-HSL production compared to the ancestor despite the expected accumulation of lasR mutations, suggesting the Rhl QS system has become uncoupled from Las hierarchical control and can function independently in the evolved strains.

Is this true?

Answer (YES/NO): YES